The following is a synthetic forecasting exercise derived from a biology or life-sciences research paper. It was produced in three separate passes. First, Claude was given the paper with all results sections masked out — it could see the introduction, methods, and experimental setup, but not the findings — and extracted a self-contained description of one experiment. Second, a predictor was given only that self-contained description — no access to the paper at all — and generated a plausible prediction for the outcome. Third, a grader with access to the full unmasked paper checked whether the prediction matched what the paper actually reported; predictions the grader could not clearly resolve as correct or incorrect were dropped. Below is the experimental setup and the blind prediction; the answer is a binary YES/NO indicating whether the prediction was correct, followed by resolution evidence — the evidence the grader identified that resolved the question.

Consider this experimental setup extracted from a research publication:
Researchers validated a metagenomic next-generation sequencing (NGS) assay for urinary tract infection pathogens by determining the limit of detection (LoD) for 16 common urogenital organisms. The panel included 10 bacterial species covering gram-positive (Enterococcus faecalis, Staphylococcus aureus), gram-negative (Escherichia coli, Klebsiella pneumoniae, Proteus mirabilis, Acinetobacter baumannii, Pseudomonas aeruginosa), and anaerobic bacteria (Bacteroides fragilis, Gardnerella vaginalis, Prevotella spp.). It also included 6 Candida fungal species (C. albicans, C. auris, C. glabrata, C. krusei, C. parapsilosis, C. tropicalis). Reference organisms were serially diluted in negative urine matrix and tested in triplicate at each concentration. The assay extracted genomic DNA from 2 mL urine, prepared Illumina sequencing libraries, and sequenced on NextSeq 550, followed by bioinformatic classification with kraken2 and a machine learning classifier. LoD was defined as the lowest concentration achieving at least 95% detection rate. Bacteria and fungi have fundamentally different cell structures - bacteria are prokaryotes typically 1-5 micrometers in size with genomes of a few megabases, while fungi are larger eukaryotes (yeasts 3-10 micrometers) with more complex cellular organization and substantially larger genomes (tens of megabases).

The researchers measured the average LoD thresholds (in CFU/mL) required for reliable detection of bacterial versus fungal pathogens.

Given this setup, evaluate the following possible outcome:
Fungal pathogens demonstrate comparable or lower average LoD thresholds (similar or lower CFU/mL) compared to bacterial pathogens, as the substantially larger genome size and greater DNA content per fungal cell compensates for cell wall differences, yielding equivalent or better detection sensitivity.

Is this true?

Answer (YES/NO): YES